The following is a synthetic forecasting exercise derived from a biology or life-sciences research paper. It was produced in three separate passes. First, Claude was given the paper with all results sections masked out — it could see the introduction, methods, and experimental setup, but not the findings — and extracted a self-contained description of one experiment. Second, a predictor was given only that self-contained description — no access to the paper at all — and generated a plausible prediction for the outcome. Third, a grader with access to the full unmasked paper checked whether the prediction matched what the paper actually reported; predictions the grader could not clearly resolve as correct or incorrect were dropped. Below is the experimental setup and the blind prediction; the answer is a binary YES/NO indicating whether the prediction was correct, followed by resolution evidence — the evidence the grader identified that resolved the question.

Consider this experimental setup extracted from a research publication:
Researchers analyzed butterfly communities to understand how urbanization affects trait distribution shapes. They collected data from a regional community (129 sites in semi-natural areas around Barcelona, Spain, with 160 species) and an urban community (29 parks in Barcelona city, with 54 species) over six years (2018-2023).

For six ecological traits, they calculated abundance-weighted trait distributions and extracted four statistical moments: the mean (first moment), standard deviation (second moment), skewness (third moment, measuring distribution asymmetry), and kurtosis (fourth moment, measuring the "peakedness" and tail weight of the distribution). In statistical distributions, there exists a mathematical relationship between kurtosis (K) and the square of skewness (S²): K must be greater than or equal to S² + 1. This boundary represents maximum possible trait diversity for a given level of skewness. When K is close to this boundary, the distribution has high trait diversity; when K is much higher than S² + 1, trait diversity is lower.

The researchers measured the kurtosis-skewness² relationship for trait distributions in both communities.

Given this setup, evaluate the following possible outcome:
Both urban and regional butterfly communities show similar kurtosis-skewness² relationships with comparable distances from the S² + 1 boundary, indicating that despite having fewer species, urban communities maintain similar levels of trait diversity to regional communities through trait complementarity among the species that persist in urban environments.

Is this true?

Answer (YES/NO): NO